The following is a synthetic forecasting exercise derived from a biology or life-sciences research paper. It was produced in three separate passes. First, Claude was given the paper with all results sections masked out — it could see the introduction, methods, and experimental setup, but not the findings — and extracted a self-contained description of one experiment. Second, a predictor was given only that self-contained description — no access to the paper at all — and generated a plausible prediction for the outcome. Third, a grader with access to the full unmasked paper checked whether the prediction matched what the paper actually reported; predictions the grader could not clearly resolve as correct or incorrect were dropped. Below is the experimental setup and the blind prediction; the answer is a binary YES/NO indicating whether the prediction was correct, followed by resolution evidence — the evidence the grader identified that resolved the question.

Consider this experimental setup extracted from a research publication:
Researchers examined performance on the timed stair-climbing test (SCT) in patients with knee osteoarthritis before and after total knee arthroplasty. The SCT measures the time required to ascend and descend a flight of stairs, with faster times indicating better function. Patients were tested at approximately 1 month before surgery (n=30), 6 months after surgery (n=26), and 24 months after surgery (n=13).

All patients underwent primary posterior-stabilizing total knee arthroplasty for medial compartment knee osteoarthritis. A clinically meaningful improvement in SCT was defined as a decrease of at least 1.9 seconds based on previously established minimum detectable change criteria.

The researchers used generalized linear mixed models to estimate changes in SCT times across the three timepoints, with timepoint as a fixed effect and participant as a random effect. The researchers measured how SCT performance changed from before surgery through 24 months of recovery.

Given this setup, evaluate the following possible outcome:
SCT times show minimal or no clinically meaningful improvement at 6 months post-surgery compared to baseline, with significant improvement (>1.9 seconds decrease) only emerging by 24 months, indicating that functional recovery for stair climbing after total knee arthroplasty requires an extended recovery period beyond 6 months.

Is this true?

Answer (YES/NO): NO